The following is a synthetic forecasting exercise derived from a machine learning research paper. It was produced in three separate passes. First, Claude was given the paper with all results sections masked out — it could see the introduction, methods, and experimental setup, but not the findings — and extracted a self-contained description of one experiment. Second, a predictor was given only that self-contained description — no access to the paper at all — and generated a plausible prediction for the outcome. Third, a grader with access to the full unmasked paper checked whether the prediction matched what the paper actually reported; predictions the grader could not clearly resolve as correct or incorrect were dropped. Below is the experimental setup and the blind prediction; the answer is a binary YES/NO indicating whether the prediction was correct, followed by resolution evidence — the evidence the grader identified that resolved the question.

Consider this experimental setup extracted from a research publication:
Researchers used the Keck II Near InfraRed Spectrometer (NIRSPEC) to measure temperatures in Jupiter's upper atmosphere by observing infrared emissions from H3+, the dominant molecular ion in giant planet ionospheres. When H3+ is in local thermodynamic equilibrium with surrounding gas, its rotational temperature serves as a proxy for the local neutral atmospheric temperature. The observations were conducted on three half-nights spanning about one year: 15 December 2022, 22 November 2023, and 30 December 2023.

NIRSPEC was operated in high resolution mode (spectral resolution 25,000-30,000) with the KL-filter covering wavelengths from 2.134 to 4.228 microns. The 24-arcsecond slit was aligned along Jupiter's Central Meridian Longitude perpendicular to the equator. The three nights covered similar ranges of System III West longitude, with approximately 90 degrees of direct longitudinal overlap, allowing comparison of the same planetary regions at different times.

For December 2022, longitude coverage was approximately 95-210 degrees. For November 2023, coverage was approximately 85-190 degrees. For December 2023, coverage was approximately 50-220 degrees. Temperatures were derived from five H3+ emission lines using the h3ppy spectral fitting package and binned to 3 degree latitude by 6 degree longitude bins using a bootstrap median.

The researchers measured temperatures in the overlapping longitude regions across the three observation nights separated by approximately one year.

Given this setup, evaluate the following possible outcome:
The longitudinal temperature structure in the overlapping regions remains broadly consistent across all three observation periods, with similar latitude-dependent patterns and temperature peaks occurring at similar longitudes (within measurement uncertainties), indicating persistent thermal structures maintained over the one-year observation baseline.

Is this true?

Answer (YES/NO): YES